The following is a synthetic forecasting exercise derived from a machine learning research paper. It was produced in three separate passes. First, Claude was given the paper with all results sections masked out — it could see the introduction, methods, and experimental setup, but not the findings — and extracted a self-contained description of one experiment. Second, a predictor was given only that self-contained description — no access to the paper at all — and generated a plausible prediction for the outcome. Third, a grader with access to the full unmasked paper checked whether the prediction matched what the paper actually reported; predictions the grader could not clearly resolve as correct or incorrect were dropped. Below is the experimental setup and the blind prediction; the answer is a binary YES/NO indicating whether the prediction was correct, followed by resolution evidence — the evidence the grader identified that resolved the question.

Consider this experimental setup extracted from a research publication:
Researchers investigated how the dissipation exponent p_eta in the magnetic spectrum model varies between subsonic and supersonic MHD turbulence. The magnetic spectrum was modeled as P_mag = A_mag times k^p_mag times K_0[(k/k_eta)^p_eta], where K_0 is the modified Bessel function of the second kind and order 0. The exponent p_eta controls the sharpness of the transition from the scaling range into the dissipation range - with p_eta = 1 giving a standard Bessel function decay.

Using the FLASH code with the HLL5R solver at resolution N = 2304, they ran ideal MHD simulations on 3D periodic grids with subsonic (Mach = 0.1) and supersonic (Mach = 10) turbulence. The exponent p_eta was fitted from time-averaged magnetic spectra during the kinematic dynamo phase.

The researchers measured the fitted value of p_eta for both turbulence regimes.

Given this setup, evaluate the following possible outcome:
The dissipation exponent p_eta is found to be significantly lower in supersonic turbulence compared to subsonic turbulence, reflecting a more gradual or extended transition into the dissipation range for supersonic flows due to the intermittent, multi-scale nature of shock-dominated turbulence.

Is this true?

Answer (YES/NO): NO